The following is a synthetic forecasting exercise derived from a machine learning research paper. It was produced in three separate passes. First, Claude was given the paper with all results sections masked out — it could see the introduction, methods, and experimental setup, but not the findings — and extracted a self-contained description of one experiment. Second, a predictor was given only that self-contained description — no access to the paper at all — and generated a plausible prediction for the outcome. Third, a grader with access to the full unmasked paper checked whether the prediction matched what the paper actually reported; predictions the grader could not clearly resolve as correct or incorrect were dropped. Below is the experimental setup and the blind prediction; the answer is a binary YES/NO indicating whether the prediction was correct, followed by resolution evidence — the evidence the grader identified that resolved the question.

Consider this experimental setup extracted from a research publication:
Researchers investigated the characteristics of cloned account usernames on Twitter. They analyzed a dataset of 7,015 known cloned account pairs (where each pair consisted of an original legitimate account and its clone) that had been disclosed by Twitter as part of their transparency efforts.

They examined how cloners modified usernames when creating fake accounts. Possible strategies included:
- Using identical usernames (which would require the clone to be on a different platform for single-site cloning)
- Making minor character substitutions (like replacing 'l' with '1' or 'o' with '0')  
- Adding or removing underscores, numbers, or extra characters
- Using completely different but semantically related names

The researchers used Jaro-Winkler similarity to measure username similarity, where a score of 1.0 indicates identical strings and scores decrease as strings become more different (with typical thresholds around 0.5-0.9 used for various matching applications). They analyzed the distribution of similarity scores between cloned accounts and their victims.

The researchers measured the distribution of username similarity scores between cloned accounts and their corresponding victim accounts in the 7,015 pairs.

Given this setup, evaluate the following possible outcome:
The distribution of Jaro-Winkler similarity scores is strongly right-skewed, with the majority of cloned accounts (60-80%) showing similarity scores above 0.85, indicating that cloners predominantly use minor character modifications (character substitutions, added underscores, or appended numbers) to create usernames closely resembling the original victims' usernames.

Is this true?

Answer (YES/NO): NO